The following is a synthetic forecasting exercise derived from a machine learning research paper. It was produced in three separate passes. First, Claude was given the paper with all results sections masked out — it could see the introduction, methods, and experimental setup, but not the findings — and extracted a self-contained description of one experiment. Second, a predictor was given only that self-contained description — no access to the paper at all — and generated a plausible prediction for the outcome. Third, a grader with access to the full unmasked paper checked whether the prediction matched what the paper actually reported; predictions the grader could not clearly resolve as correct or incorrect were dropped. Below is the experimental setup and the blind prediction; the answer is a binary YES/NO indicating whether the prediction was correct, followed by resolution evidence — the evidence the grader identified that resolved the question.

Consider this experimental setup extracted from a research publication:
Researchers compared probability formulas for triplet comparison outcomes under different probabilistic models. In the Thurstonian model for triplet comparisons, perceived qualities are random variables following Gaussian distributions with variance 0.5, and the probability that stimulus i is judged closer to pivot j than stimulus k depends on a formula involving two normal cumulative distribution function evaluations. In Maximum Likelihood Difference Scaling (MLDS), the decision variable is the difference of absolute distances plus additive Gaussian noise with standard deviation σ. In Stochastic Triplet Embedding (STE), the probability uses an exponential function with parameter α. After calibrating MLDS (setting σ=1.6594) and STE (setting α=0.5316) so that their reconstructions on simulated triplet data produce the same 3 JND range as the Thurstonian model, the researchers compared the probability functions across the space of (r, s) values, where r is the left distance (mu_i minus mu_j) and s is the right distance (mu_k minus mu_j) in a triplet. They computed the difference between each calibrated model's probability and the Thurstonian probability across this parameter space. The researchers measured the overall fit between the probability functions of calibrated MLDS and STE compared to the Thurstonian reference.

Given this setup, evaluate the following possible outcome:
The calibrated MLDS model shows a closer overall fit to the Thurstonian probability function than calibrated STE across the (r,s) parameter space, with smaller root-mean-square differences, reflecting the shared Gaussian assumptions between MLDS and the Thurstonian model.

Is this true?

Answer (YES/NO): NO